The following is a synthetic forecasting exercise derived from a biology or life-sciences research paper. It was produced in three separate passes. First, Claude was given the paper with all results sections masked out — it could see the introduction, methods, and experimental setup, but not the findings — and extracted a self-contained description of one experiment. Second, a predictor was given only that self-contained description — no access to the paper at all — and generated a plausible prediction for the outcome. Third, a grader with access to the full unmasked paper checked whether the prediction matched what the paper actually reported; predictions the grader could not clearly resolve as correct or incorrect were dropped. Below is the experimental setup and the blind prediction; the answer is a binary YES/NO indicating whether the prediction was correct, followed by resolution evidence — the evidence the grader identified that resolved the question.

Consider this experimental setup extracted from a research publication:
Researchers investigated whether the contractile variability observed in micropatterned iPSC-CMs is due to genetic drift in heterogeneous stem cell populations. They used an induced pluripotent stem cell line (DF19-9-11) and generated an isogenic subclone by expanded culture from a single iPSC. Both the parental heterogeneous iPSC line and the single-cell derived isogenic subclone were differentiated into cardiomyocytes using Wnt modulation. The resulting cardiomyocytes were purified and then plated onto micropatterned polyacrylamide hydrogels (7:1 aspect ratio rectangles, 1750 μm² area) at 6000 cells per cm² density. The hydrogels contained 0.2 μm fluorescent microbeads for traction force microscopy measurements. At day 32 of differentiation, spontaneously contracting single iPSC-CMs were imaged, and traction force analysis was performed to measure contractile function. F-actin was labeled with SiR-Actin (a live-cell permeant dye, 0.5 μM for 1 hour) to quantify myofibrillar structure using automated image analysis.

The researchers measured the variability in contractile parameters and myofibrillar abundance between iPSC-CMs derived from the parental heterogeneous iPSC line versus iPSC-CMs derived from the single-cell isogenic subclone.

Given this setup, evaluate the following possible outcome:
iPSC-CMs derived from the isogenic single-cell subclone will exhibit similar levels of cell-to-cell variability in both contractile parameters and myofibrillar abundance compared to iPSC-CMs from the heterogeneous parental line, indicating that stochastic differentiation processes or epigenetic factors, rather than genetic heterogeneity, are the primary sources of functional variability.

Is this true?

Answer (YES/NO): YES